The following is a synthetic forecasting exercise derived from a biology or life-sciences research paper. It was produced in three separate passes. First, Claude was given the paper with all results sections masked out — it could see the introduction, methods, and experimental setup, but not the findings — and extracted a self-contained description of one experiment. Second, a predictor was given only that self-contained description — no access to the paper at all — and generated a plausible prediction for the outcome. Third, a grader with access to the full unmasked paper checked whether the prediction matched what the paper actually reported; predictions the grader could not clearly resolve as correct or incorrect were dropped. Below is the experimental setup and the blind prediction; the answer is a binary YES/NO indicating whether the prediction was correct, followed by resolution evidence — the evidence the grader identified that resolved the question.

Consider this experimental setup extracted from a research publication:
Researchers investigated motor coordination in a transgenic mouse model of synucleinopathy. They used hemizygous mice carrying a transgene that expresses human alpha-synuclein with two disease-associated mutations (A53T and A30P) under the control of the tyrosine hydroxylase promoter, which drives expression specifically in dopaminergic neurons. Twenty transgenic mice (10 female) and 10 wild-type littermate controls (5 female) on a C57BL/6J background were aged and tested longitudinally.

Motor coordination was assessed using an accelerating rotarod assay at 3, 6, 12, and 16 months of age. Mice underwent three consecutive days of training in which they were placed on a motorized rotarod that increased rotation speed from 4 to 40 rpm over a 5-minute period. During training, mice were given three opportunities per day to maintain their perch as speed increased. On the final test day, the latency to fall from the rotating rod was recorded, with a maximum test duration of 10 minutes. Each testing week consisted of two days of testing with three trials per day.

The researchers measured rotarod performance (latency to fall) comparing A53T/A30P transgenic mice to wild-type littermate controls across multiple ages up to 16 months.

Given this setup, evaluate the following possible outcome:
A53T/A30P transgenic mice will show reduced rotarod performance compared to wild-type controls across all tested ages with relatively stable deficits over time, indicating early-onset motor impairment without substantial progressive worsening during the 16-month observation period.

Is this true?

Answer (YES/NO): NO